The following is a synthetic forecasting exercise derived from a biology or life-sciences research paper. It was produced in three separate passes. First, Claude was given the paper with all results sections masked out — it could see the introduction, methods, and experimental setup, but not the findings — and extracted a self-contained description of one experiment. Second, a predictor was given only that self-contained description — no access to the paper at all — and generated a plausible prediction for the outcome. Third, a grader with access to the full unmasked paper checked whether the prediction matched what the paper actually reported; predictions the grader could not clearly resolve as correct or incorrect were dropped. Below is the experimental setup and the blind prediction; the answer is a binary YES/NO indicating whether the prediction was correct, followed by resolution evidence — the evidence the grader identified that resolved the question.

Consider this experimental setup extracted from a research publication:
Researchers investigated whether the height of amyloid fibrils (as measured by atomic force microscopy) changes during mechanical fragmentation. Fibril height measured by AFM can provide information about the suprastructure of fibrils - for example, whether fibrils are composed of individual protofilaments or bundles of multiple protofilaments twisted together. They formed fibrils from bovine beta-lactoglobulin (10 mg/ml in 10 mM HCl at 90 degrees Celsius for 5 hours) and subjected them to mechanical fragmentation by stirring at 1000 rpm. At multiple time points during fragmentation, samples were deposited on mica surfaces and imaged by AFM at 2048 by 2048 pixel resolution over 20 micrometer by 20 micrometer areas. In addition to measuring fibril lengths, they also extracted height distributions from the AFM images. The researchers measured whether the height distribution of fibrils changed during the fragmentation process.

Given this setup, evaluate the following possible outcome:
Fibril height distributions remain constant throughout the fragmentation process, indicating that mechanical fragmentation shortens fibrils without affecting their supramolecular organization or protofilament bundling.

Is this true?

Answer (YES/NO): NO